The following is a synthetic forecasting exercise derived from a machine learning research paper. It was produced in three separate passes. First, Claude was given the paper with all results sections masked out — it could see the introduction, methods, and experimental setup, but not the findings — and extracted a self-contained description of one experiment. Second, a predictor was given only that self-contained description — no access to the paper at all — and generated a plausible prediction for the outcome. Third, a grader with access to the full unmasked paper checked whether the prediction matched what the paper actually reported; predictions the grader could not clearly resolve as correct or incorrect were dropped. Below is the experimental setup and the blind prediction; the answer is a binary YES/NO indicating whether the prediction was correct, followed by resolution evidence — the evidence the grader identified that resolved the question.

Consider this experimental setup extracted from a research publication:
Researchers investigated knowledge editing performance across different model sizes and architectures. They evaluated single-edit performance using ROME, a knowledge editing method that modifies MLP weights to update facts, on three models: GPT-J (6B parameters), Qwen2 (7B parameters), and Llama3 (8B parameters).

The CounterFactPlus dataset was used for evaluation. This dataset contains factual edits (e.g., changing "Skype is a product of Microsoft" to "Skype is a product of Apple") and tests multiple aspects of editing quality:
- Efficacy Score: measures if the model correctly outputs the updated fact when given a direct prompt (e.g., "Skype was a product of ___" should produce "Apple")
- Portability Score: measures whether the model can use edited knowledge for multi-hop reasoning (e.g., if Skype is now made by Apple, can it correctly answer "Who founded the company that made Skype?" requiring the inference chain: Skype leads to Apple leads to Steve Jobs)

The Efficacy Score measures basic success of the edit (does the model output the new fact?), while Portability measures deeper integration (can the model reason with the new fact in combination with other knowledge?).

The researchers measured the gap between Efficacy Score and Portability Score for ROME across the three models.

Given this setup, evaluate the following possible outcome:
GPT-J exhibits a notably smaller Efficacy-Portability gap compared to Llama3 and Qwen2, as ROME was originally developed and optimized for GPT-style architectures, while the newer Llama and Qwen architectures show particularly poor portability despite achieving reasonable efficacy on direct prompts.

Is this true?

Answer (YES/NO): NO